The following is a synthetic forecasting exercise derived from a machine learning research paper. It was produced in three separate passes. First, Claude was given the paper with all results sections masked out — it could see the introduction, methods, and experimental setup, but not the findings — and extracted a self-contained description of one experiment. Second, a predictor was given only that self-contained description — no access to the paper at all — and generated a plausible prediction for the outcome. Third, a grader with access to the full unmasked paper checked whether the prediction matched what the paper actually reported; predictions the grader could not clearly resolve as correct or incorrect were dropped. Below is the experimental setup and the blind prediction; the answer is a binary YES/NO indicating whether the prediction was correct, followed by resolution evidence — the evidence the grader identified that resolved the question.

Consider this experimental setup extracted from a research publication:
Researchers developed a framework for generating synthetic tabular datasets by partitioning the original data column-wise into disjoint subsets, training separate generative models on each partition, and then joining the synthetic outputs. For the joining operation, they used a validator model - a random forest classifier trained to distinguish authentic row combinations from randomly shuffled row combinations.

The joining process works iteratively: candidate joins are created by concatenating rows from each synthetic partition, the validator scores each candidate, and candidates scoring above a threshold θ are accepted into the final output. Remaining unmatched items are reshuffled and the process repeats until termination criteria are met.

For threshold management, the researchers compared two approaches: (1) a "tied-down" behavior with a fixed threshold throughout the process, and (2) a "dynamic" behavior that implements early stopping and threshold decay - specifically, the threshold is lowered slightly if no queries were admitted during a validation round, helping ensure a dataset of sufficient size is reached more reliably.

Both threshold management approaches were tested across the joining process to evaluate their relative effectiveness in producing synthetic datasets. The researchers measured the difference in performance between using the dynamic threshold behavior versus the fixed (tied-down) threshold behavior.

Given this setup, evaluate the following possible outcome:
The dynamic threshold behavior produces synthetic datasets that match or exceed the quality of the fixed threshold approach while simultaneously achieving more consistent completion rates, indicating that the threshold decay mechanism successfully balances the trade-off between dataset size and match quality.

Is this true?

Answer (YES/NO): YES